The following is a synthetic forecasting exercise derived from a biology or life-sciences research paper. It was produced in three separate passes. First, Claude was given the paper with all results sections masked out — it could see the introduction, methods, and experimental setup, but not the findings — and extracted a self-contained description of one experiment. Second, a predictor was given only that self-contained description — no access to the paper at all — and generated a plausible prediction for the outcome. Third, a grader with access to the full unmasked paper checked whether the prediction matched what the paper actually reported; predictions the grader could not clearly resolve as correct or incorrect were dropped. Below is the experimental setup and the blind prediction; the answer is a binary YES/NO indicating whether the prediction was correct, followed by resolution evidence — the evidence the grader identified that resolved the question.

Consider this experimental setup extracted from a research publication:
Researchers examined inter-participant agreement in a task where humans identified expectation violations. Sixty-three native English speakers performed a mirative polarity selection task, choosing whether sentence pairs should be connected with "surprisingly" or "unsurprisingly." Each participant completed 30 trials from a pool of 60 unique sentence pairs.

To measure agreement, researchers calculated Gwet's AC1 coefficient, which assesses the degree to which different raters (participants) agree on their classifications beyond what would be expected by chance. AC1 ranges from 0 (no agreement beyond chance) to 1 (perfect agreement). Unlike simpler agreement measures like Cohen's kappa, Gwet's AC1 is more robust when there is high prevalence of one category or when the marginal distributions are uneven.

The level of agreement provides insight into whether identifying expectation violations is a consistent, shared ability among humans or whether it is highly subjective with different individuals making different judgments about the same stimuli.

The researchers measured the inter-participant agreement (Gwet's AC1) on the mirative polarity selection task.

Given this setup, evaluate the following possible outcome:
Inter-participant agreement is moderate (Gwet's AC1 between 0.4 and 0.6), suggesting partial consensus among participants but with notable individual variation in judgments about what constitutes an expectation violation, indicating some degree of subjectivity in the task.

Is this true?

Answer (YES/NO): NO